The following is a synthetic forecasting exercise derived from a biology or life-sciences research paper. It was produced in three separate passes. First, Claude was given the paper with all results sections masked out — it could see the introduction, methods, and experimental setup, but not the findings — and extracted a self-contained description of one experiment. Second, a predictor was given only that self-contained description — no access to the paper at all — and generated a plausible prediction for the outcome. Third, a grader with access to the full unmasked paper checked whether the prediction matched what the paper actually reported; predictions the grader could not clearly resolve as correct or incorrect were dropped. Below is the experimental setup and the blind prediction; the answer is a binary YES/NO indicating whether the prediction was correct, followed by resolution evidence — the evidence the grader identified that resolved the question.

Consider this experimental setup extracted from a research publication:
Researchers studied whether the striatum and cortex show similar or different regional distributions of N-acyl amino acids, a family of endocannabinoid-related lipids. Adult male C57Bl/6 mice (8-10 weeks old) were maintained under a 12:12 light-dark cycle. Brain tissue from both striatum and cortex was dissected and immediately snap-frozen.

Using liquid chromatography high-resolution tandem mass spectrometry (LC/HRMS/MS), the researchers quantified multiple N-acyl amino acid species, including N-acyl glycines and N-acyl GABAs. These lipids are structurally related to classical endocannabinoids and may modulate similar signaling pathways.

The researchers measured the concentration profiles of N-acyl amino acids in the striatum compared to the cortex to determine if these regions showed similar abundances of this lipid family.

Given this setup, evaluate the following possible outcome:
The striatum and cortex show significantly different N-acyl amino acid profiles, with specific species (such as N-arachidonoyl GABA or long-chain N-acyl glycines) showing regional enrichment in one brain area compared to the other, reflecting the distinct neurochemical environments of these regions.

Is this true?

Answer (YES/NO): YES